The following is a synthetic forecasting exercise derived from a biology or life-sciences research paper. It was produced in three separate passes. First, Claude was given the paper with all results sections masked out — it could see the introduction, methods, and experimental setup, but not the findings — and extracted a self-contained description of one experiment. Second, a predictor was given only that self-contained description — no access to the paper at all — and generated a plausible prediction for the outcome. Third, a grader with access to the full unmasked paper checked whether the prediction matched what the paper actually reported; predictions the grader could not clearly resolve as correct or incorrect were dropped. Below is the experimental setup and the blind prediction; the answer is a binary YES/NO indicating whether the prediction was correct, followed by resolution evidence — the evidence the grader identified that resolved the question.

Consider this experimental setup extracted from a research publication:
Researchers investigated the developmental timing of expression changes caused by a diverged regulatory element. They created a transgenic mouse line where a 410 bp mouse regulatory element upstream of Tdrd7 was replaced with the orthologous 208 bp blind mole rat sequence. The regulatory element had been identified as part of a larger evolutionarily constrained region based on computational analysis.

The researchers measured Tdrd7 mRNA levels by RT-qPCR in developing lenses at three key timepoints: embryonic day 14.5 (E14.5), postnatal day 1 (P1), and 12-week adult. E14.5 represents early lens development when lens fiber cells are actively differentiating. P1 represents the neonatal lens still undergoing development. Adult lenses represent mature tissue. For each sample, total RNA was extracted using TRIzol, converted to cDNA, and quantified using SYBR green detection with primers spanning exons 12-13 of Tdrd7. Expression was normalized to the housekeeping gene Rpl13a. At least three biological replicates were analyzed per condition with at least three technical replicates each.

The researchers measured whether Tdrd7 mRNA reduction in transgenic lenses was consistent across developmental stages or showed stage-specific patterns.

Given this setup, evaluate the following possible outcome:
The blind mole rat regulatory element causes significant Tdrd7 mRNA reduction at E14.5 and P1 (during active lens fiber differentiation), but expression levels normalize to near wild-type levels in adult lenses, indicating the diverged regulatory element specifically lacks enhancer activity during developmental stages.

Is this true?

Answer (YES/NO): NO